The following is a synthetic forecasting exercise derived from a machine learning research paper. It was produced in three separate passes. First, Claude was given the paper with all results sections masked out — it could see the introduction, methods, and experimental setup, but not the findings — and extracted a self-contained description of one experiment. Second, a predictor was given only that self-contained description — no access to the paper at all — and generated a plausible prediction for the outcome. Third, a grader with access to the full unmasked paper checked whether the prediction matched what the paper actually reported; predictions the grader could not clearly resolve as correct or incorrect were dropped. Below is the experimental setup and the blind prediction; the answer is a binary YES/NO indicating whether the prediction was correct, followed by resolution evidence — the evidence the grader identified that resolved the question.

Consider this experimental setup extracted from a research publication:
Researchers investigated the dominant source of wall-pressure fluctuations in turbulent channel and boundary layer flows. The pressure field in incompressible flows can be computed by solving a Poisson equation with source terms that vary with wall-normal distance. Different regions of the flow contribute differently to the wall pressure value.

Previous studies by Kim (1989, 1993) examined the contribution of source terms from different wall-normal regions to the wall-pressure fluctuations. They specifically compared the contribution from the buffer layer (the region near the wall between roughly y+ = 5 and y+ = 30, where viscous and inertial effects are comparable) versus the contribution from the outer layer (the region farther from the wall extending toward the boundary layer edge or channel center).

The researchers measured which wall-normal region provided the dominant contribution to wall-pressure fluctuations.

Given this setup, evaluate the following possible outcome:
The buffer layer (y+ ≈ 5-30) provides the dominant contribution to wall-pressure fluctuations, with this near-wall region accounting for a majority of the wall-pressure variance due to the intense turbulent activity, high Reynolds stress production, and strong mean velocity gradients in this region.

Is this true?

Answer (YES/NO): YES